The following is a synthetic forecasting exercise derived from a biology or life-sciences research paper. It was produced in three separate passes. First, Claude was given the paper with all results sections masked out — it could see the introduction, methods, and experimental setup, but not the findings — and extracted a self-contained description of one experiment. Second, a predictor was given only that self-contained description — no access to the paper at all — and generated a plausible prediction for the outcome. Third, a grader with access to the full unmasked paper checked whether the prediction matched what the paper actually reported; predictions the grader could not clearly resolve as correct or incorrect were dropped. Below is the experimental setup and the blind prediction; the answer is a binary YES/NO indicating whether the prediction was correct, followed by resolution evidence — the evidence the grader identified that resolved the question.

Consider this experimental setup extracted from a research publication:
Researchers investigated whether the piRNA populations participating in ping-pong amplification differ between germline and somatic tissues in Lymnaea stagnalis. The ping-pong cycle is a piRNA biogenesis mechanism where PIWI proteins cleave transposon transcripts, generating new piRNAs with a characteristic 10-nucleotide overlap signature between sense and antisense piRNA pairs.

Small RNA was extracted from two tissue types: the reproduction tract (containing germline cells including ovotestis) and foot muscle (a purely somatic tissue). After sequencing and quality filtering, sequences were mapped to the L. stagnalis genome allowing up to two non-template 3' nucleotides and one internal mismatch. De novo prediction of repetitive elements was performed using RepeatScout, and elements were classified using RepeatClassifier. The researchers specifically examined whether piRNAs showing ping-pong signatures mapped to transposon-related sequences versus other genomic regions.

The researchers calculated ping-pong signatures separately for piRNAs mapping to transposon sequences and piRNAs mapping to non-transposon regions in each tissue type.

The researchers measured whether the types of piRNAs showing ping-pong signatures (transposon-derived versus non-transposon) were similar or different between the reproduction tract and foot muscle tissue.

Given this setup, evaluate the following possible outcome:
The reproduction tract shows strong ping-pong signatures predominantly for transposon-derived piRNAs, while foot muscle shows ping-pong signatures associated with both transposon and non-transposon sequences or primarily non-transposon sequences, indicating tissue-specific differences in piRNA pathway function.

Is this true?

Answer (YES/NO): NO